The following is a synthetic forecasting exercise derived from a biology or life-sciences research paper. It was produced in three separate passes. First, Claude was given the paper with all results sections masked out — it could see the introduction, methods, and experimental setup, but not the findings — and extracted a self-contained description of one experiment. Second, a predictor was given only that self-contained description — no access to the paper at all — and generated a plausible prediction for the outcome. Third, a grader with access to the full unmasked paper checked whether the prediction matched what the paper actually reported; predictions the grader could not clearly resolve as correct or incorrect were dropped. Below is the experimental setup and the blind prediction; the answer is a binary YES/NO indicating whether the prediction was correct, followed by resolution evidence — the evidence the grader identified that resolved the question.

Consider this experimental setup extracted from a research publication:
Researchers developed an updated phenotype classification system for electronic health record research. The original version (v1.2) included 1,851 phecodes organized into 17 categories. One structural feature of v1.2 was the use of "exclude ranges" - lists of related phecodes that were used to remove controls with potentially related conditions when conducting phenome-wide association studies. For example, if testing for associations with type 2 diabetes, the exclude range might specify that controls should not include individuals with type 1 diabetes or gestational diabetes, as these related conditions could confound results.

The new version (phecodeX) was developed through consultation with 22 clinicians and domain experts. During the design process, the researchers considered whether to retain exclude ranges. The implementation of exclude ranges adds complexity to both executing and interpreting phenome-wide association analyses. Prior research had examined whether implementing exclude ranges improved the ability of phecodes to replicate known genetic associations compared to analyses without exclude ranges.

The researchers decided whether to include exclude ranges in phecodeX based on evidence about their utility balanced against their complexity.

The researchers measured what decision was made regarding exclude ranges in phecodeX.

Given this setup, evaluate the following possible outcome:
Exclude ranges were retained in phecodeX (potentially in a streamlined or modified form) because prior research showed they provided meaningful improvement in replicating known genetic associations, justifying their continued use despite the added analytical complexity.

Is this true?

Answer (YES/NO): NO